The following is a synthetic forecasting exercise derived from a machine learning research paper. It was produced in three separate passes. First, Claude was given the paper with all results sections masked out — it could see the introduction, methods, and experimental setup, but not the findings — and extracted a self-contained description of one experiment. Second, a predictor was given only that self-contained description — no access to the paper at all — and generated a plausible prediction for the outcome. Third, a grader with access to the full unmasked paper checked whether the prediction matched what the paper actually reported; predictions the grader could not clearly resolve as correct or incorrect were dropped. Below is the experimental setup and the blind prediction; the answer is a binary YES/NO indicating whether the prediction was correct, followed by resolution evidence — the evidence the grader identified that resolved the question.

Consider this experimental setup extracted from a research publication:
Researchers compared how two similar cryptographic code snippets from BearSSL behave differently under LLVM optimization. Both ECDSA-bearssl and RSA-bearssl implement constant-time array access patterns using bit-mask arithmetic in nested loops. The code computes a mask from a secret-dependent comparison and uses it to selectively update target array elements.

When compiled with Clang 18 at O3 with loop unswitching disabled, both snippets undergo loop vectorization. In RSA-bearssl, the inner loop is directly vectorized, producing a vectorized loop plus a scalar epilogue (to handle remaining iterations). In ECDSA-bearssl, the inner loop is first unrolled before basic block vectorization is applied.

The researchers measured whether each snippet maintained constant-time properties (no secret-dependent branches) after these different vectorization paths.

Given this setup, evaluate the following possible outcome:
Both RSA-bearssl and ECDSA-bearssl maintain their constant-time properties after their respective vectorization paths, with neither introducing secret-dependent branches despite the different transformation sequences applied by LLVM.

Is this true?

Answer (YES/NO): NO